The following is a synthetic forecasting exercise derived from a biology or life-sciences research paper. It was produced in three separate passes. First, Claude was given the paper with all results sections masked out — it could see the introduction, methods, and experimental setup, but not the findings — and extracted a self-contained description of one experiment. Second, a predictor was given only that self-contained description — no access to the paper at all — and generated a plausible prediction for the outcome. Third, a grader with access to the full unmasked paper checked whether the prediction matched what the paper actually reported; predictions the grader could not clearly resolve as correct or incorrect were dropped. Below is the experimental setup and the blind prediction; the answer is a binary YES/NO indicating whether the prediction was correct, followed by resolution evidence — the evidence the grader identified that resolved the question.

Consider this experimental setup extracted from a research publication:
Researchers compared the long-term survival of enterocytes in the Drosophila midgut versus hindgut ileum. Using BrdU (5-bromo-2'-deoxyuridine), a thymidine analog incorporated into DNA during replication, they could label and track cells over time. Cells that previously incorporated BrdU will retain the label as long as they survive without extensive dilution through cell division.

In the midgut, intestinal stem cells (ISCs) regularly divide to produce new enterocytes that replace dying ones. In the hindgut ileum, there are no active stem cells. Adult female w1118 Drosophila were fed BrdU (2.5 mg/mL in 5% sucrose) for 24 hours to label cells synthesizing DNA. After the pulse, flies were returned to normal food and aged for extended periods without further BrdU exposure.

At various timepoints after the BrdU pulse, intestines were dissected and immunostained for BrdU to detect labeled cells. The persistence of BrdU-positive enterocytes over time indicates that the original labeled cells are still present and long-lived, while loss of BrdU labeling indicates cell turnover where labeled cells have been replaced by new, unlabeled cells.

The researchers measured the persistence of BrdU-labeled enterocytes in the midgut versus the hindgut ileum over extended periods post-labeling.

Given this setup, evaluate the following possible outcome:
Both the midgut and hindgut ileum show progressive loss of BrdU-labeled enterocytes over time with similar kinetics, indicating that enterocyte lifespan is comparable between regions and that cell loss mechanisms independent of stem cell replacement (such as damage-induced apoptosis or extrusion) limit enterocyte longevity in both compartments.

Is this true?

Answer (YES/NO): NO